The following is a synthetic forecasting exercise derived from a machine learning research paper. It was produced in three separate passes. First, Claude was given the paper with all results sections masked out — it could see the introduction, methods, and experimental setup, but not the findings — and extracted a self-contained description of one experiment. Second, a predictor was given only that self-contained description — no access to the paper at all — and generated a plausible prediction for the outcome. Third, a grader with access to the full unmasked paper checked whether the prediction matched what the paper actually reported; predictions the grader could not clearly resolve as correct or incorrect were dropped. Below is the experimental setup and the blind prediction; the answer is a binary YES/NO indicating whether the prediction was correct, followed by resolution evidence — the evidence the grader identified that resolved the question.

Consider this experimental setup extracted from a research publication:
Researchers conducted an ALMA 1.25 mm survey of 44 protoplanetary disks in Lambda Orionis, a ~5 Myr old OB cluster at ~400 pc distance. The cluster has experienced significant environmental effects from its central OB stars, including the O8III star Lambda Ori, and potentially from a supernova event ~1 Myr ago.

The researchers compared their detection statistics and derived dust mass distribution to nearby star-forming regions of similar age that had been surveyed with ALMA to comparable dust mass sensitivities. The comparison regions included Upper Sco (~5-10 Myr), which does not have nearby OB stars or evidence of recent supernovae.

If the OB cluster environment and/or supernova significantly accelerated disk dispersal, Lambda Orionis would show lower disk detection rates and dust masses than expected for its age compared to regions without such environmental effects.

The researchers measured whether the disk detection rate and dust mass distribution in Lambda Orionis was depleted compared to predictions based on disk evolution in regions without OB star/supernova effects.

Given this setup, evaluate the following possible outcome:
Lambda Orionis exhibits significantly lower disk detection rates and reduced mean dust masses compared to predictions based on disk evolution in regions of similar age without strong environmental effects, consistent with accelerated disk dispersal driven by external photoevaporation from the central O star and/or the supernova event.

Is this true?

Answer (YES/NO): NO